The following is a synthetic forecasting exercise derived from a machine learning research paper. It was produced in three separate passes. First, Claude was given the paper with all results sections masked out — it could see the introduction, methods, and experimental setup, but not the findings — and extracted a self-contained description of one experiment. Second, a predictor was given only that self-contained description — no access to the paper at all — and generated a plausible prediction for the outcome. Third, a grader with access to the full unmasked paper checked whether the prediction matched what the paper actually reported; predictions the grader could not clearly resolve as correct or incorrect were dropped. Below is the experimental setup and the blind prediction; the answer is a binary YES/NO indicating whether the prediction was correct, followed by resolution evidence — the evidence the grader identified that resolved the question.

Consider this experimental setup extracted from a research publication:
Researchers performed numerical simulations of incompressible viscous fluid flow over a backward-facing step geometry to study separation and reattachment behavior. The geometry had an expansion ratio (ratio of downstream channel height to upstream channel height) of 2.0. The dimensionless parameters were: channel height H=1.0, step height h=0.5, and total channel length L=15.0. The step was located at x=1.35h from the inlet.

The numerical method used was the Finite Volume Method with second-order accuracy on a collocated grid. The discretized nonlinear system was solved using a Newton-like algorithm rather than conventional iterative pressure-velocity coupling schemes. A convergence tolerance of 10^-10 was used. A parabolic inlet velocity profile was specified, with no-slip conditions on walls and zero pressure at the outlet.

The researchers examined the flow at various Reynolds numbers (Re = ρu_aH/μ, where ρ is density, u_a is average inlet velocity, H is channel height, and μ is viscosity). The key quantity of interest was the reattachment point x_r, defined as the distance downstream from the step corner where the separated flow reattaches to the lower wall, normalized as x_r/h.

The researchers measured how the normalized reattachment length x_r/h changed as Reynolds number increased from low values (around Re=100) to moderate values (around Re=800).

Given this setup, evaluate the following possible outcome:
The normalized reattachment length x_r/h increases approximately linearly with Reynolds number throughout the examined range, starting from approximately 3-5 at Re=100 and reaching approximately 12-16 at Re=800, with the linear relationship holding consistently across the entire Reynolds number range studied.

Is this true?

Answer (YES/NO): NO